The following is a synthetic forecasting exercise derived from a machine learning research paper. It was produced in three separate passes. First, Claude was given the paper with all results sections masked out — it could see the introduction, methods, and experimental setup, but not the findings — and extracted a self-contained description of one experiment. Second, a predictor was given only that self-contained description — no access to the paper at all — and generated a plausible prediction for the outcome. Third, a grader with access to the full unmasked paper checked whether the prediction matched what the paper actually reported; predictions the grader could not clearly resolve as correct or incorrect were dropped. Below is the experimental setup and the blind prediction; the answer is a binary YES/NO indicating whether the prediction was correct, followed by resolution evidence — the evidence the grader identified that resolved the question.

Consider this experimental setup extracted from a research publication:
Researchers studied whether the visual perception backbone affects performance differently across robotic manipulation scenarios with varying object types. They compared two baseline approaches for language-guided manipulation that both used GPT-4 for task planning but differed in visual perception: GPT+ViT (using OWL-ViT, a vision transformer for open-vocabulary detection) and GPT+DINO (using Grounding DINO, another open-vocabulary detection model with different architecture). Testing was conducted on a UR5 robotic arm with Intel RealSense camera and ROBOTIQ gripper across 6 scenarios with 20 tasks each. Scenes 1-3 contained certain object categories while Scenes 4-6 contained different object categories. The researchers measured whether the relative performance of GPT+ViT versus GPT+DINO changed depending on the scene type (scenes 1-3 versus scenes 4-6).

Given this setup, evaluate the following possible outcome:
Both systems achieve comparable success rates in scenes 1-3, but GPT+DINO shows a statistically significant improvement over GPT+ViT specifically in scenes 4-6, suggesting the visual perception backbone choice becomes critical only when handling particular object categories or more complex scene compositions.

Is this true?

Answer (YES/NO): NO